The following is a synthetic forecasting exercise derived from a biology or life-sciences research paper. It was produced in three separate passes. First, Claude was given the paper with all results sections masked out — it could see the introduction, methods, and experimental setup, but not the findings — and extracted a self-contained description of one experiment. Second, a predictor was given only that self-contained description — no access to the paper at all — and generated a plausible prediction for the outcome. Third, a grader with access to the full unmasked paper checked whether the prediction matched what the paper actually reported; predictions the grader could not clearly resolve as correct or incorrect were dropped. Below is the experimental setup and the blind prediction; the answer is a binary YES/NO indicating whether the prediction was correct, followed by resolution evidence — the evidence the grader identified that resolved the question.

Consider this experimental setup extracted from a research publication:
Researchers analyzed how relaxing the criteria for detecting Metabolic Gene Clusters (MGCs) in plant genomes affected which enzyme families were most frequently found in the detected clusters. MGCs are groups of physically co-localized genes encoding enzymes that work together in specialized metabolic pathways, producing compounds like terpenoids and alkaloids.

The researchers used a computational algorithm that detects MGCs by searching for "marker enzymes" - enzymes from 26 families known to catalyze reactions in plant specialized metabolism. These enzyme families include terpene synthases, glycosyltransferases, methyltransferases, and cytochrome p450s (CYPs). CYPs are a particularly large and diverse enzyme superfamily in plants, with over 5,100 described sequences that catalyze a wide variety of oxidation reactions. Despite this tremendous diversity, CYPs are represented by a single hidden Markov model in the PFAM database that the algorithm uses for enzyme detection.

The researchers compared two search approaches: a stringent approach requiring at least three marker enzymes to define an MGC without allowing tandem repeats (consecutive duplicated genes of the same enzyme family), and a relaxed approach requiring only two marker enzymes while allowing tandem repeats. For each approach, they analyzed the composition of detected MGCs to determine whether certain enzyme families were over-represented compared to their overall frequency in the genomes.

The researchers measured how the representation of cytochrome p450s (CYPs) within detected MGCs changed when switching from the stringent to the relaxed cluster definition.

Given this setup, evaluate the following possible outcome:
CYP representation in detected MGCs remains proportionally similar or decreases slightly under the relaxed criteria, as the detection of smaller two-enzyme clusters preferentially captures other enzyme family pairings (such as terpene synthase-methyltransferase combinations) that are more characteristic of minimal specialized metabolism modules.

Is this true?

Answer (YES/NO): NO